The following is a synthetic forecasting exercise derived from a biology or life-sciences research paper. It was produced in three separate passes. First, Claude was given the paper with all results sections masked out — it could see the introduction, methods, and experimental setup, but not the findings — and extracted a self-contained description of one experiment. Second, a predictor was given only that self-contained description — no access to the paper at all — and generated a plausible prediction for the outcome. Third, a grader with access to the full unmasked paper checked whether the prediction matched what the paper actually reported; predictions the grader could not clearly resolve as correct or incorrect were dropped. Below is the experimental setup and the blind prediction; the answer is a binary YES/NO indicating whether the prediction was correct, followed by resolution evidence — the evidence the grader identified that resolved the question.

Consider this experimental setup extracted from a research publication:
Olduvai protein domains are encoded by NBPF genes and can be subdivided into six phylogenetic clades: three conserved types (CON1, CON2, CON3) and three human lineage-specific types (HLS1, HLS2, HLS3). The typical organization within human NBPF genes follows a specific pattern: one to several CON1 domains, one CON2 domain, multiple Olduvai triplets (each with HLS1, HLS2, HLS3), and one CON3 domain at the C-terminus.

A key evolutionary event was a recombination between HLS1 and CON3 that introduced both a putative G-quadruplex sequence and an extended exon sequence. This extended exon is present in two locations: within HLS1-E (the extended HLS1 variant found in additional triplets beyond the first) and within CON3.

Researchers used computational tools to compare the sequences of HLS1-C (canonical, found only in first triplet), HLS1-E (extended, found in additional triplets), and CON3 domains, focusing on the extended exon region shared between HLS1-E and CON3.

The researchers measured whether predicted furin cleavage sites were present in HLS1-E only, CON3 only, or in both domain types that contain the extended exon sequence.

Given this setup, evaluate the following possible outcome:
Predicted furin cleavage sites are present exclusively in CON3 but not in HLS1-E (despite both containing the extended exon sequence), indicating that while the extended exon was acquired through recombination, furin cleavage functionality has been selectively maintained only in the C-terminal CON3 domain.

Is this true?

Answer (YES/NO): NO